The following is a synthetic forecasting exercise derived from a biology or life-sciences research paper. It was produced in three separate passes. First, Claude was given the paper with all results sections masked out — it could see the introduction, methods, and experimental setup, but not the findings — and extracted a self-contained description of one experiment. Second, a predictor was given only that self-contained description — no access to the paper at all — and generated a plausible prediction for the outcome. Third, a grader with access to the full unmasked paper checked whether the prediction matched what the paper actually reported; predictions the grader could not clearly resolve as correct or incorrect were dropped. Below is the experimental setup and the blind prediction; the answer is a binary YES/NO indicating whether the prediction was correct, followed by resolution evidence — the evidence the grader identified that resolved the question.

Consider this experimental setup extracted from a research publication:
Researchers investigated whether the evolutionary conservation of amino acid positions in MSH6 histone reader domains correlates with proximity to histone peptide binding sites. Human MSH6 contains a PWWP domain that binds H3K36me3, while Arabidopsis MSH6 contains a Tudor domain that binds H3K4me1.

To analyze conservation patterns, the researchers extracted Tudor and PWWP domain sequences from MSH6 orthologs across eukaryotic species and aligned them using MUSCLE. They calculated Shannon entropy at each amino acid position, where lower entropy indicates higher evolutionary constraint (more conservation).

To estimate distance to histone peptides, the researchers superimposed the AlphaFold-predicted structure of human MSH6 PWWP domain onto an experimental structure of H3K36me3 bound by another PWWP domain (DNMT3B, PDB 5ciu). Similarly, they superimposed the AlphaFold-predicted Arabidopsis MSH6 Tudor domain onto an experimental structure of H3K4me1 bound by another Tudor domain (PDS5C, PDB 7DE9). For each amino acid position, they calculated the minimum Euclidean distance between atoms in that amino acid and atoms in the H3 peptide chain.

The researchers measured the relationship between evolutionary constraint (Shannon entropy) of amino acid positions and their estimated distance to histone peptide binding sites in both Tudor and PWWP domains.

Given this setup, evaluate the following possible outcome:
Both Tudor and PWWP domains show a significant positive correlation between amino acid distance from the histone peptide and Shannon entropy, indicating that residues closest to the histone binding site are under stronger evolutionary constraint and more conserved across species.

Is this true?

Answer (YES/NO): YES